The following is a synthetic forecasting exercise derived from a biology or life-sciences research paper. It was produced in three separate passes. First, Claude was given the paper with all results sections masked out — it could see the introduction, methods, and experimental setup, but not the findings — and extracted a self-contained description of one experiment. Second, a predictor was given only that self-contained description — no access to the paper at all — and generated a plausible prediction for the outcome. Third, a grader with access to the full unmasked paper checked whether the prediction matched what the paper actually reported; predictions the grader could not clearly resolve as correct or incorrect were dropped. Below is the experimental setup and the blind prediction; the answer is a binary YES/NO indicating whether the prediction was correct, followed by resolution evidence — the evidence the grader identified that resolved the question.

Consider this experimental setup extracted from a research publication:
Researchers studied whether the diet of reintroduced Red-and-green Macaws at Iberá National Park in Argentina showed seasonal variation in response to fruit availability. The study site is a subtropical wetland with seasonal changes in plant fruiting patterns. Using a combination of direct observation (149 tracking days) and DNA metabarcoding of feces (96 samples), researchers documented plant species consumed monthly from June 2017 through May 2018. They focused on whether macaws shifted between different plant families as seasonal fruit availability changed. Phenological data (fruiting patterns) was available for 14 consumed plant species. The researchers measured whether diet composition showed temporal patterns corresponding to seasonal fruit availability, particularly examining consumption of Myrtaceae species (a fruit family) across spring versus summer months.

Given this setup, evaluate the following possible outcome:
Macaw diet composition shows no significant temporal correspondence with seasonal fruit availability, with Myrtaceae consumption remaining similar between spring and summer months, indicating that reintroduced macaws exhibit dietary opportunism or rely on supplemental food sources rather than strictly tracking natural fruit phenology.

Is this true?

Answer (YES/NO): NO